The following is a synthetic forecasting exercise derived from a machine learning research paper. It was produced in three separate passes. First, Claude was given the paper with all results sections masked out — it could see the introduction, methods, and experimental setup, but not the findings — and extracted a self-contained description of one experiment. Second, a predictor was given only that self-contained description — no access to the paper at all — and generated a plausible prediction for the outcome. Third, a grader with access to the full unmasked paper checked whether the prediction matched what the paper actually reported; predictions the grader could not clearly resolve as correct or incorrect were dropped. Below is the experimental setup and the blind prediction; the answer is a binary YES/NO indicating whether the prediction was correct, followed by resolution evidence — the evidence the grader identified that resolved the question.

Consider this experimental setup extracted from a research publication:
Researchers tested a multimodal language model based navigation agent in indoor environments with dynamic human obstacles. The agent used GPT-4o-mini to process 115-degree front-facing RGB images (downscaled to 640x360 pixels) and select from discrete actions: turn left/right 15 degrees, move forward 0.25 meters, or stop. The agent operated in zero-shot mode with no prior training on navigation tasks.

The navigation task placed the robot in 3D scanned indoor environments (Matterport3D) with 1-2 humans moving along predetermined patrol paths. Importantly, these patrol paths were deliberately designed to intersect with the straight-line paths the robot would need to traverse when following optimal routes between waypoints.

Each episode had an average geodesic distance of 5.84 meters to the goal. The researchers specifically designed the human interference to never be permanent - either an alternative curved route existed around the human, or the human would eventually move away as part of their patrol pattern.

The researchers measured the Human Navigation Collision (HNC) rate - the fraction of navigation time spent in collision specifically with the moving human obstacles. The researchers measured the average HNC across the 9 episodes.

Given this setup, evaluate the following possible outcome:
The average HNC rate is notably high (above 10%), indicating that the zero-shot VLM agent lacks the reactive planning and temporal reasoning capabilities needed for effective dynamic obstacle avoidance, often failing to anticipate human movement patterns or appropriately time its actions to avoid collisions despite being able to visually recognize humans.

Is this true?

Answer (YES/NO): NO